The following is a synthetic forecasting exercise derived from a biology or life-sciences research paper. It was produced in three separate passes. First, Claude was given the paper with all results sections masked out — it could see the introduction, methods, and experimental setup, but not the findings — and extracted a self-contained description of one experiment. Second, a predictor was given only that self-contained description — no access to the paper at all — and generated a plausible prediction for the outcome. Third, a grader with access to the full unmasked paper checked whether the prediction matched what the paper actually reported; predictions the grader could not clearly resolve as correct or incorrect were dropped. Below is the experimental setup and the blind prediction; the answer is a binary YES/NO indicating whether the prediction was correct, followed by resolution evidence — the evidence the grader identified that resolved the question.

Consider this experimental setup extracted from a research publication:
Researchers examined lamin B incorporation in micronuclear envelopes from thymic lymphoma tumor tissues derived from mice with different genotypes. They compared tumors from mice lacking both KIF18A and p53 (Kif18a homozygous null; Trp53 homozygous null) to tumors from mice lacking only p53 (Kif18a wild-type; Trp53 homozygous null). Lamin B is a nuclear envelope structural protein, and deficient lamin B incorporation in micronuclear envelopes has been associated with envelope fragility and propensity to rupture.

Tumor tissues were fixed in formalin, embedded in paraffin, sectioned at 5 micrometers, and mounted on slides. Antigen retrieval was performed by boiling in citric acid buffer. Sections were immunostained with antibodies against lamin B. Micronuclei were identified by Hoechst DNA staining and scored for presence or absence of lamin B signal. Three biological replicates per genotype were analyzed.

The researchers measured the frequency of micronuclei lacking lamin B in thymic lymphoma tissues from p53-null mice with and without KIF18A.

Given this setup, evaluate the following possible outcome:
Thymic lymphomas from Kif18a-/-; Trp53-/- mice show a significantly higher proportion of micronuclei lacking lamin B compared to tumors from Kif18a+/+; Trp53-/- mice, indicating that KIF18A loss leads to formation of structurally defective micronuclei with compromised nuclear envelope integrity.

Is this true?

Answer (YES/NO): NO